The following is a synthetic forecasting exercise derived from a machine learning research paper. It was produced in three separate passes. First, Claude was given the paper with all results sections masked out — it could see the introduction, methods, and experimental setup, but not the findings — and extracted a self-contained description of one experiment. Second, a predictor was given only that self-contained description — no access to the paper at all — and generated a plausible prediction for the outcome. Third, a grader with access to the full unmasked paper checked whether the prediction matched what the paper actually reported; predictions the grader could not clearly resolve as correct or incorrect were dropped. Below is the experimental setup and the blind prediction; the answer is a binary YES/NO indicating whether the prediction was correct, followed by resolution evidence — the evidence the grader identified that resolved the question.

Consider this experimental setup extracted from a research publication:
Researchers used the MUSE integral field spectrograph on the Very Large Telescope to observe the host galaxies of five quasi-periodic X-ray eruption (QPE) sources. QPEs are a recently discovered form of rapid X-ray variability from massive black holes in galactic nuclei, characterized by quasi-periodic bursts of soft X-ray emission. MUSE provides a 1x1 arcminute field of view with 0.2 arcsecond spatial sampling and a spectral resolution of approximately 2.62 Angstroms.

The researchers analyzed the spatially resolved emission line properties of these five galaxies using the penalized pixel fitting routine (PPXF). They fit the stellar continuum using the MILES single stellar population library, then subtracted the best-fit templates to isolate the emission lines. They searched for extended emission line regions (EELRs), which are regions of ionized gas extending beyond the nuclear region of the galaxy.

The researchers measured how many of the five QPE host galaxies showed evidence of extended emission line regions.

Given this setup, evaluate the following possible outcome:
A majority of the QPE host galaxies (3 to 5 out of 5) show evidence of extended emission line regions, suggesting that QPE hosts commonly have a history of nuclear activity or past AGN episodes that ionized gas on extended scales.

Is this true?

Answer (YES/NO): YES